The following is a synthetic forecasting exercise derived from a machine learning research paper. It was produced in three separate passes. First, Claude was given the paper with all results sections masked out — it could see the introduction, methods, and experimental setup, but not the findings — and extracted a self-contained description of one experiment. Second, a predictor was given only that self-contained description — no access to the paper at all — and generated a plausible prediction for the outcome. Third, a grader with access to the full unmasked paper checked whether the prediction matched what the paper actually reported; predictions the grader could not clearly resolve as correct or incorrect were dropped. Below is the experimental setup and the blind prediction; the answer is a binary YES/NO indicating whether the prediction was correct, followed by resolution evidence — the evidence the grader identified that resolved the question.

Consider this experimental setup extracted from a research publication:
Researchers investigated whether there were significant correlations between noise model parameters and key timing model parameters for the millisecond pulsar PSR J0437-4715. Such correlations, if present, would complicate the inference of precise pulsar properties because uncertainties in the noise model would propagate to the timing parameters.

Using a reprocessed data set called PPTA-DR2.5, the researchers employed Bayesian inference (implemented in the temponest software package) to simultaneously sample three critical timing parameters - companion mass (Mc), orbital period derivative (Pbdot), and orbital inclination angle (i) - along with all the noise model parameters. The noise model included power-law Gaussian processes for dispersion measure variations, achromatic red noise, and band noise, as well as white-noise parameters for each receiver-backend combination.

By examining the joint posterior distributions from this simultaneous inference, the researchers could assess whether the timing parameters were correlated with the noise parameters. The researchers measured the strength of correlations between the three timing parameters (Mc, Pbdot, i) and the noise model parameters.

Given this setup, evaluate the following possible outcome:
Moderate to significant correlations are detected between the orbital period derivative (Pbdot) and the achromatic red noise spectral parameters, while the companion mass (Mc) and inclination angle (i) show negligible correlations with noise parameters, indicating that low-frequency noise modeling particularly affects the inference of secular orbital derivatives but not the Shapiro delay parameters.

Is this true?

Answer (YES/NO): NO